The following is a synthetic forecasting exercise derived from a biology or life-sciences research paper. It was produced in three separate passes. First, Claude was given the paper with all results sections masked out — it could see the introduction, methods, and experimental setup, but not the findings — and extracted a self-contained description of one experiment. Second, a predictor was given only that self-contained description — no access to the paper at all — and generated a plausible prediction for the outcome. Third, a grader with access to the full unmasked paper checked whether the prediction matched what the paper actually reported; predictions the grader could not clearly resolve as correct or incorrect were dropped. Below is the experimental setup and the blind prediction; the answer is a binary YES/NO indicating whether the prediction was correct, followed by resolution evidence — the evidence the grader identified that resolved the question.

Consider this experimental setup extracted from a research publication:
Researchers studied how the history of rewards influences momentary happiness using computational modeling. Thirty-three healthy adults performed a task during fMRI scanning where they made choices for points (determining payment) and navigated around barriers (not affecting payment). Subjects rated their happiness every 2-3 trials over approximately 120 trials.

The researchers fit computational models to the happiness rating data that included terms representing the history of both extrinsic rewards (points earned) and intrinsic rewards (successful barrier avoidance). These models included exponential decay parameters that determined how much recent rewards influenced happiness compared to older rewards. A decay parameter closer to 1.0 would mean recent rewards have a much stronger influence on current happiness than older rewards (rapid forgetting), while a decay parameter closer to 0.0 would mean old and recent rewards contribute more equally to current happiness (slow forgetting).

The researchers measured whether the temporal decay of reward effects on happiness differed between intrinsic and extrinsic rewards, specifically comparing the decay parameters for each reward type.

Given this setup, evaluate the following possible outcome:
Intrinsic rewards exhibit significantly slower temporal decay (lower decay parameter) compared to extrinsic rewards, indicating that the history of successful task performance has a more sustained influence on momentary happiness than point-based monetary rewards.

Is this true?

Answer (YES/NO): NO